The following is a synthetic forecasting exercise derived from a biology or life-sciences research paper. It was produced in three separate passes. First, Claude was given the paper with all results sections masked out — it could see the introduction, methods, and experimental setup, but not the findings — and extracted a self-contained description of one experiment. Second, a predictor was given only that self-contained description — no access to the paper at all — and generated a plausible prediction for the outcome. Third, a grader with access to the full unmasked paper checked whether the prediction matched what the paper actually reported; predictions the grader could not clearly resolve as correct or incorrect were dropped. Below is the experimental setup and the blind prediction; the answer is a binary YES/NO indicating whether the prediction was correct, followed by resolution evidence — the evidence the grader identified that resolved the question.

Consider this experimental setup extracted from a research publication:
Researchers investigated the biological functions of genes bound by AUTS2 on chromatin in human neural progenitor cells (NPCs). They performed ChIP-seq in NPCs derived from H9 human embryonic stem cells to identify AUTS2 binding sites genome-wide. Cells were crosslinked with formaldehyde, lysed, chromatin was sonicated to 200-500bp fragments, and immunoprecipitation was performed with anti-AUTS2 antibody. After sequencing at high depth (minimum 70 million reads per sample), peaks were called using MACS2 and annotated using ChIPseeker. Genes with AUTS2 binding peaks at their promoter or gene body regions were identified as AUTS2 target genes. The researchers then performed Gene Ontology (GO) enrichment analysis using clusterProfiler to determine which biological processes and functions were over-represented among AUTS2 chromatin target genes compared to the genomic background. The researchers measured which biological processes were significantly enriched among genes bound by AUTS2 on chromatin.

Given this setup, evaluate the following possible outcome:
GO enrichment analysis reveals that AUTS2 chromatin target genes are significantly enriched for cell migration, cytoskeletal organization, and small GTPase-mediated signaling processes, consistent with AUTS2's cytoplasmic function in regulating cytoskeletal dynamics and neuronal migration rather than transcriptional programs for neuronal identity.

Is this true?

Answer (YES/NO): NO